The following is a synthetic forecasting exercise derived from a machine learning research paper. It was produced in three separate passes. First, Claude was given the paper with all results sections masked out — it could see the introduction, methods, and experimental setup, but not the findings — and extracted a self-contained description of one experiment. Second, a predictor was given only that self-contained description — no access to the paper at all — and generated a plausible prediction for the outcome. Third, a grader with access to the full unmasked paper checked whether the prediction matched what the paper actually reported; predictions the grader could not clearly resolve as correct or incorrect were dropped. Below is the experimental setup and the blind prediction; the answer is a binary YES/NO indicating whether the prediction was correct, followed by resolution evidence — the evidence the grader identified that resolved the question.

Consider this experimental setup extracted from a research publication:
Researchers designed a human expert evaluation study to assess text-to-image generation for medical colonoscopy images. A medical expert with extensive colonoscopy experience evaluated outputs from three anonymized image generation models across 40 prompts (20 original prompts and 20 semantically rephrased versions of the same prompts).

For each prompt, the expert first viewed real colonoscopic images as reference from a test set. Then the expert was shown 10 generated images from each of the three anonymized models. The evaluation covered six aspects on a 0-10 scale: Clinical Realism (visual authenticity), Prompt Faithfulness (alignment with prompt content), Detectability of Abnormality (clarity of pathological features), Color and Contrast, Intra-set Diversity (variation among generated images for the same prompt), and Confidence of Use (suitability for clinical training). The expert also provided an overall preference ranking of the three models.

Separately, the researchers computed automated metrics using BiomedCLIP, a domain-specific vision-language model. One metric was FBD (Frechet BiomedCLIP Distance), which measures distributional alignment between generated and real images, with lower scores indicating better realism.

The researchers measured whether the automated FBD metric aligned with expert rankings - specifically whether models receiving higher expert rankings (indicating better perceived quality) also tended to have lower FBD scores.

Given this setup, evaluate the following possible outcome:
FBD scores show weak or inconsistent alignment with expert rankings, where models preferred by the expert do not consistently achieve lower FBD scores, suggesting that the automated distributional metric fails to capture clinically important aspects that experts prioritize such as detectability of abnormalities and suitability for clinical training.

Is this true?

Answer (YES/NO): NO